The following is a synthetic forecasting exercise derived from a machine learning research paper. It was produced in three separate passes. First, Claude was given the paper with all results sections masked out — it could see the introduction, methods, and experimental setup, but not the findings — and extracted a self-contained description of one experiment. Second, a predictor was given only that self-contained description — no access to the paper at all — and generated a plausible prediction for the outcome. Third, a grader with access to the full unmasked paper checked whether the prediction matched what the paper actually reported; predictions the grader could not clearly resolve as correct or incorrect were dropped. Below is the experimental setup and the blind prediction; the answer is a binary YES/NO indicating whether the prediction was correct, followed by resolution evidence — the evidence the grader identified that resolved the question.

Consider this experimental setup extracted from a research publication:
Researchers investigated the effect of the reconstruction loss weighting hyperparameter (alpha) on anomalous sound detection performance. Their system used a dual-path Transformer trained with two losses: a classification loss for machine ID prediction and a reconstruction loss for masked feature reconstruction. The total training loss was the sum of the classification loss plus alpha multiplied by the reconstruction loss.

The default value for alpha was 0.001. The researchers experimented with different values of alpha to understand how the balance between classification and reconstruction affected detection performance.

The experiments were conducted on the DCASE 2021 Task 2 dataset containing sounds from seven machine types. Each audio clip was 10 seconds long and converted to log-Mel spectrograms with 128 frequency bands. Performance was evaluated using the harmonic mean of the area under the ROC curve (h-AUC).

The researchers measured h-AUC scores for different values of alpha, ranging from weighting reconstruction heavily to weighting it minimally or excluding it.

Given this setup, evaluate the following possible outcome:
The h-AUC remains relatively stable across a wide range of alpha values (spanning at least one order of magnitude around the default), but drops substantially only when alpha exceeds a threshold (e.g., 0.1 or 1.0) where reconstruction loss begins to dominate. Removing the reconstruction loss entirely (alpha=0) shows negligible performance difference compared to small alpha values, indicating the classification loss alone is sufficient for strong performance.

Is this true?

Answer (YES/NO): NO